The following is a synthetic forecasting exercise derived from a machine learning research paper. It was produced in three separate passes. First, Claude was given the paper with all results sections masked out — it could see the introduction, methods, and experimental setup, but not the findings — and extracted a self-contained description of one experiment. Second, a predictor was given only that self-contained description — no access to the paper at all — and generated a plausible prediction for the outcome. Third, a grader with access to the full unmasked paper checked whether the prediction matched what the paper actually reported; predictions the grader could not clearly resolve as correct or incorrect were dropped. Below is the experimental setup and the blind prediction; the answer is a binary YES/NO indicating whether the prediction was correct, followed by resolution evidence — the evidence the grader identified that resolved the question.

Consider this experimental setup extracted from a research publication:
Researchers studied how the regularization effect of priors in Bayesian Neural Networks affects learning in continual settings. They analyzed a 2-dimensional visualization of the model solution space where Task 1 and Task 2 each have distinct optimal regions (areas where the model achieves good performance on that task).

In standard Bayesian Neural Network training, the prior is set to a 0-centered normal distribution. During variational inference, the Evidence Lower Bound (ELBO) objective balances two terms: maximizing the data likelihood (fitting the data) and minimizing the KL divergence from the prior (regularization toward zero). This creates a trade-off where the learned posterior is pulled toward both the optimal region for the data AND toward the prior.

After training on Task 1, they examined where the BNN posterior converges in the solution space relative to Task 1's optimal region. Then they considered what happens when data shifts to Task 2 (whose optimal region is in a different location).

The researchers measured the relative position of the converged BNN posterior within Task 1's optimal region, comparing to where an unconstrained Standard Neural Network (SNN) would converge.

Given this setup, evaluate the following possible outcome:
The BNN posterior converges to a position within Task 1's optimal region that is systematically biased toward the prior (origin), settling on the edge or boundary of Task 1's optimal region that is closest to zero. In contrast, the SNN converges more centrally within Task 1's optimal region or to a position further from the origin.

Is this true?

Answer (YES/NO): YES